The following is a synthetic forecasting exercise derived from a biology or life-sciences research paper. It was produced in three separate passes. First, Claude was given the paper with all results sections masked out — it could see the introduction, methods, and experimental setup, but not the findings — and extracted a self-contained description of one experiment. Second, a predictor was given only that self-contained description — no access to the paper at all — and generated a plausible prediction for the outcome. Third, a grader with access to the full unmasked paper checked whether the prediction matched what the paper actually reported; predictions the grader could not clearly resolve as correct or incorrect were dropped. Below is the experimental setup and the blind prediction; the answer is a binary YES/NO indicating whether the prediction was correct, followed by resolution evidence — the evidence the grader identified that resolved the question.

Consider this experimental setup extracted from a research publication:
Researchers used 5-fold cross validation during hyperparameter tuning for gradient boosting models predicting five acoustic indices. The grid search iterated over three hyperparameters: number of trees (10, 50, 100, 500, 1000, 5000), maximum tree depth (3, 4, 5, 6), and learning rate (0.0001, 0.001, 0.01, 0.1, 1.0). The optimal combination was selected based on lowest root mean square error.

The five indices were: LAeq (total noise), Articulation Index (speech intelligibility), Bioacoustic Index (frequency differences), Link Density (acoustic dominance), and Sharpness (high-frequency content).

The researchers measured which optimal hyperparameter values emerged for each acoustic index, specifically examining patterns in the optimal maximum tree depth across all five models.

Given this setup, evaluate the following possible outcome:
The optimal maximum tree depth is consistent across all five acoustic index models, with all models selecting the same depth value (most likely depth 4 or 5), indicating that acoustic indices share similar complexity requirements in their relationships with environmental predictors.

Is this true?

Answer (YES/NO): NO